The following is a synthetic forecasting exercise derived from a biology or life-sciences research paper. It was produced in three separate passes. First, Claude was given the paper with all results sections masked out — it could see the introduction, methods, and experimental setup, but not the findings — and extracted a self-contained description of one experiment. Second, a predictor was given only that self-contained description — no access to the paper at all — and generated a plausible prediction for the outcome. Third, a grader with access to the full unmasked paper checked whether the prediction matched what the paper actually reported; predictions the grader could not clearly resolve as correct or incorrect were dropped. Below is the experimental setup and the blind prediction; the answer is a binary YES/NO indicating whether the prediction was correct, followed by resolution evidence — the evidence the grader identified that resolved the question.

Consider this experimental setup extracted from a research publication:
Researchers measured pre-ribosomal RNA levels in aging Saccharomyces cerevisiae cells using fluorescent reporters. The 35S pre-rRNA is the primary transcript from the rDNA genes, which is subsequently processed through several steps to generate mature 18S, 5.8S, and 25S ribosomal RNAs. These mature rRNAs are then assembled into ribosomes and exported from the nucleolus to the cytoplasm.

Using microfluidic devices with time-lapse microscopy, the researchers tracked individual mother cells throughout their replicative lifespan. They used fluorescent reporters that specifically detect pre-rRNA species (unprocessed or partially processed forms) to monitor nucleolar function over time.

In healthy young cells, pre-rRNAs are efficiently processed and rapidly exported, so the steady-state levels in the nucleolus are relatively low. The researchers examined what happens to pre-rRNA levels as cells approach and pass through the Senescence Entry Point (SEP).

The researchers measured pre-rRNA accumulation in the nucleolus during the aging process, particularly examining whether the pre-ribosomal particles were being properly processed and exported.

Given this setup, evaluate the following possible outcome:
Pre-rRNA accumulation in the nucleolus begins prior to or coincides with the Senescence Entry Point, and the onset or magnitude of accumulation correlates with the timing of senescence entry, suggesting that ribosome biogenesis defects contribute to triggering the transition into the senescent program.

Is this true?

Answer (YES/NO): YES